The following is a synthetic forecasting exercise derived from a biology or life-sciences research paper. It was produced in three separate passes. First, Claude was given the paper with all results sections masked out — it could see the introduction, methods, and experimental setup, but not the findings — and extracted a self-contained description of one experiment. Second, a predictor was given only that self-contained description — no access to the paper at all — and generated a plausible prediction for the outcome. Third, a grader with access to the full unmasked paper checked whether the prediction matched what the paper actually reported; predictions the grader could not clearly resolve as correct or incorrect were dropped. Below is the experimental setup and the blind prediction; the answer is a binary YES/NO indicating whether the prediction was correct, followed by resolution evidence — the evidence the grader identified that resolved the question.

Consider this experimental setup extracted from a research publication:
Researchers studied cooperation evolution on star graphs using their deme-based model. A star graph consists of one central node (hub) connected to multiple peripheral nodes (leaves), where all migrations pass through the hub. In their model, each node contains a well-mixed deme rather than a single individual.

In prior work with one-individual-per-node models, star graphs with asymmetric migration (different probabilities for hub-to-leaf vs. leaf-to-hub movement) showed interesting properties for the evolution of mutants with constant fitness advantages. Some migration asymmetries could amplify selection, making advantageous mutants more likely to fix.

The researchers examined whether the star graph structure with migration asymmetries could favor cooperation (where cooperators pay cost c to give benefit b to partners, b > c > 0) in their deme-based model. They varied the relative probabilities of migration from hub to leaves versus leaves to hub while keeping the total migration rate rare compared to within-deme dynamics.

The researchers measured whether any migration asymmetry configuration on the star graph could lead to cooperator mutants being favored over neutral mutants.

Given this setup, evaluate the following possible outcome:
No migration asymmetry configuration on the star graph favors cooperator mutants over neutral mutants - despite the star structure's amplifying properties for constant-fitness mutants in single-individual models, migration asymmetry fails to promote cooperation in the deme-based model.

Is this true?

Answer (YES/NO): YES